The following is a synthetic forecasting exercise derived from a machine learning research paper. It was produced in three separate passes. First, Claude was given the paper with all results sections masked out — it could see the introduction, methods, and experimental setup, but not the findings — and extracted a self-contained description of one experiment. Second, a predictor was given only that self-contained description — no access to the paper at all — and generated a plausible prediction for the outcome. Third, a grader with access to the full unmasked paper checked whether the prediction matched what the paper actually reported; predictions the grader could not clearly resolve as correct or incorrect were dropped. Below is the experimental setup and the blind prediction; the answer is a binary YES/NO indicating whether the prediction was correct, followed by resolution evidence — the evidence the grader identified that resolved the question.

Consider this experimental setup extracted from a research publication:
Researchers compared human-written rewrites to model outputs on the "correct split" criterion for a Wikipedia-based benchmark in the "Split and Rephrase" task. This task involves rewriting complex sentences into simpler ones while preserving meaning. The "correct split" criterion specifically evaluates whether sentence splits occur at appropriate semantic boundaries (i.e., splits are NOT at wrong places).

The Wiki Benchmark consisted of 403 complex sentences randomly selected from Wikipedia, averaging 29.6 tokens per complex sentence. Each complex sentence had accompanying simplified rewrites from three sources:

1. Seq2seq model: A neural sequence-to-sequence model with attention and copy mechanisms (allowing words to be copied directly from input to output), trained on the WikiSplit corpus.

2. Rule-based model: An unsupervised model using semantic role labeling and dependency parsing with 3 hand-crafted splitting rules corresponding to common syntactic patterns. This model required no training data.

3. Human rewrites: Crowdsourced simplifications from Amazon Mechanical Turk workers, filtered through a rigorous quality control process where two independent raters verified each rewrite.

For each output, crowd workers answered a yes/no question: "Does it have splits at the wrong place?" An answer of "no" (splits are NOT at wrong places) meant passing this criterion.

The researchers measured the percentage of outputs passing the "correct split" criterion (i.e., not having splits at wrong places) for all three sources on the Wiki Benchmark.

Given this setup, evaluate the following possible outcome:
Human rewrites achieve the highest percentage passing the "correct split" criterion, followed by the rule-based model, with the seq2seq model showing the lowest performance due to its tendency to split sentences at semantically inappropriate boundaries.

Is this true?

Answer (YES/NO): NO